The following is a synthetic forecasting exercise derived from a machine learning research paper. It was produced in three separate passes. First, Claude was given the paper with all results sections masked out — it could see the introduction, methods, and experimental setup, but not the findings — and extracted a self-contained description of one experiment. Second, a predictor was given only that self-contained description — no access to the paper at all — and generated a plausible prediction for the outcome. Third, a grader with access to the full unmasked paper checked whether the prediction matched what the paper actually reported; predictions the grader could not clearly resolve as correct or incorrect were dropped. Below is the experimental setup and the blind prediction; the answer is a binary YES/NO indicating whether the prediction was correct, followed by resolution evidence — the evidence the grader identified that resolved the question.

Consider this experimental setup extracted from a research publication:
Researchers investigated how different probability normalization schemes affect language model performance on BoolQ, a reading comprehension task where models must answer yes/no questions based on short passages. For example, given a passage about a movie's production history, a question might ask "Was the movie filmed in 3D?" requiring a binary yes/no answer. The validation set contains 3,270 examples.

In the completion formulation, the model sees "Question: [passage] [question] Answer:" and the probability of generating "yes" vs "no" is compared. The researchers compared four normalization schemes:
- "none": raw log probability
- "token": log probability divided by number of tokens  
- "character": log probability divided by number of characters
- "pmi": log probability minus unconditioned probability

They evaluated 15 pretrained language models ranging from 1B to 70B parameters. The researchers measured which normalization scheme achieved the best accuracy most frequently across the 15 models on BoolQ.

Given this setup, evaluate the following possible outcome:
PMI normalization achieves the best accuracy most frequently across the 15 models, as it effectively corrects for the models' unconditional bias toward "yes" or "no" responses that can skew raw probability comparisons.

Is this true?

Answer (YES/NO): NO